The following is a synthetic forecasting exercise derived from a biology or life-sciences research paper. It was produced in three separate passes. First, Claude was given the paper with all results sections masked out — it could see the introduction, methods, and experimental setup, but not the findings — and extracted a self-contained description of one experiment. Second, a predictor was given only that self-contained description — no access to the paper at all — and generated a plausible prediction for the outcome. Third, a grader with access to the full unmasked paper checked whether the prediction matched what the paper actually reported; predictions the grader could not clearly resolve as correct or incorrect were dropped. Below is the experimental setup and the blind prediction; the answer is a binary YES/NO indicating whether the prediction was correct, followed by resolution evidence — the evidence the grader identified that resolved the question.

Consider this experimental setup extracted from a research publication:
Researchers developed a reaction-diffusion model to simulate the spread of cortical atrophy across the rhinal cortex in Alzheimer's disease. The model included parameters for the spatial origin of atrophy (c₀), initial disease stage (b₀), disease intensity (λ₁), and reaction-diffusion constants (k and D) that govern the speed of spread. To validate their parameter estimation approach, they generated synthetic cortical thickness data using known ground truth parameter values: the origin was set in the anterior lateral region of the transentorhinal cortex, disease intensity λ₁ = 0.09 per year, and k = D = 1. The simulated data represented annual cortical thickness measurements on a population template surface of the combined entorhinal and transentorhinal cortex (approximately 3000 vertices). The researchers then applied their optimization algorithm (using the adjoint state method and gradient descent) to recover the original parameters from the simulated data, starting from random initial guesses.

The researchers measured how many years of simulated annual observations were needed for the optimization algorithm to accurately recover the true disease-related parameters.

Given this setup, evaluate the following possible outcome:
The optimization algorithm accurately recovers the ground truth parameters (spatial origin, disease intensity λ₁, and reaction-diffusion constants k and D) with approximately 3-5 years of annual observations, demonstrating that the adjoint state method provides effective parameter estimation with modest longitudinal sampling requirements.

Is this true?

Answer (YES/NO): NO